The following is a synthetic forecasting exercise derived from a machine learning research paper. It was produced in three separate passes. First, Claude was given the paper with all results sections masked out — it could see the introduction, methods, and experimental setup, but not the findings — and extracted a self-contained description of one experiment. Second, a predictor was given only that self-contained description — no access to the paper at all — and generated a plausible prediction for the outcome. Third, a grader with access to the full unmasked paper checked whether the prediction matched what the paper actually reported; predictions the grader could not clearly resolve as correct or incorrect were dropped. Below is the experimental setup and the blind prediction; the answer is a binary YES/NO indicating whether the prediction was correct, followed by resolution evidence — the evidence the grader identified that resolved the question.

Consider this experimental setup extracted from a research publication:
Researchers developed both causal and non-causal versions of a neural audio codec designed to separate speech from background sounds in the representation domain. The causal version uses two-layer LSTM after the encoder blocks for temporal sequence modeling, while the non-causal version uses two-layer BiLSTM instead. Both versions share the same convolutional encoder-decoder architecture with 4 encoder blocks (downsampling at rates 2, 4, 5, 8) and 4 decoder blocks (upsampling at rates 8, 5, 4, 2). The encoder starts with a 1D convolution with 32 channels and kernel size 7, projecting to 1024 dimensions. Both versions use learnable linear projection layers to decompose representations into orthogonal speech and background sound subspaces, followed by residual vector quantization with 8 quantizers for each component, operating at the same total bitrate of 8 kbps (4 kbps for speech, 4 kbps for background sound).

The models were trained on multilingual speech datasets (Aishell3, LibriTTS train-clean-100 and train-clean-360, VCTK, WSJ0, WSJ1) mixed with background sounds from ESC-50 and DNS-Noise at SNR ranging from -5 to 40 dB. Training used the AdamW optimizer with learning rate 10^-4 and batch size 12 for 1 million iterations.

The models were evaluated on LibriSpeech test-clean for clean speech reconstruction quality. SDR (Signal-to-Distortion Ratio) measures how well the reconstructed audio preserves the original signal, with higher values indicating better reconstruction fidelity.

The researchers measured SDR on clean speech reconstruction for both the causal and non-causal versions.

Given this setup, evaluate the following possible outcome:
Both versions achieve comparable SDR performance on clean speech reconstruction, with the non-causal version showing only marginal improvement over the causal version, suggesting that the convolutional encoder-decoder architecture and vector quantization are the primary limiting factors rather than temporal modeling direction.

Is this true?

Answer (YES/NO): YES